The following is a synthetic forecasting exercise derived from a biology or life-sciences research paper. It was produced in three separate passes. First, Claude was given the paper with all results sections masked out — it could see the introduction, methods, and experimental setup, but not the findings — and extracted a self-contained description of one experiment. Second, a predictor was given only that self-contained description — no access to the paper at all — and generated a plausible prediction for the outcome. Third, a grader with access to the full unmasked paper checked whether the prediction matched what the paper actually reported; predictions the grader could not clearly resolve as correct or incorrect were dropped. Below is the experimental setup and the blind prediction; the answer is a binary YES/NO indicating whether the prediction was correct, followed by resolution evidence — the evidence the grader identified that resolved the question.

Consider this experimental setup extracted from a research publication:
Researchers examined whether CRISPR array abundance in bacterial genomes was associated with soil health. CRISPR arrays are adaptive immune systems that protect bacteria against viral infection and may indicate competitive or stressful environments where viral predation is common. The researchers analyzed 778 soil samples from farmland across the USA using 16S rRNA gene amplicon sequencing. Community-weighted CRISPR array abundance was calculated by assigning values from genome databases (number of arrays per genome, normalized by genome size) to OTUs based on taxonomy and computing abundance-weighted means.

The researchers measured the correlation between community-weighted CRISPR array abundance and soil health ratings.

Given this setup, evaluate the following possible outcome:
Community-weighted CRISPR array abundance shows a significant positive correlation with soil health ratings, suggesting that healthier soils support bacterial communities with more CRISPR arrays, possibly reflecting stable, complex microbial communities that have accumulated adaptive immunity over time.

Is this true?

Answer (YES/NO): NO